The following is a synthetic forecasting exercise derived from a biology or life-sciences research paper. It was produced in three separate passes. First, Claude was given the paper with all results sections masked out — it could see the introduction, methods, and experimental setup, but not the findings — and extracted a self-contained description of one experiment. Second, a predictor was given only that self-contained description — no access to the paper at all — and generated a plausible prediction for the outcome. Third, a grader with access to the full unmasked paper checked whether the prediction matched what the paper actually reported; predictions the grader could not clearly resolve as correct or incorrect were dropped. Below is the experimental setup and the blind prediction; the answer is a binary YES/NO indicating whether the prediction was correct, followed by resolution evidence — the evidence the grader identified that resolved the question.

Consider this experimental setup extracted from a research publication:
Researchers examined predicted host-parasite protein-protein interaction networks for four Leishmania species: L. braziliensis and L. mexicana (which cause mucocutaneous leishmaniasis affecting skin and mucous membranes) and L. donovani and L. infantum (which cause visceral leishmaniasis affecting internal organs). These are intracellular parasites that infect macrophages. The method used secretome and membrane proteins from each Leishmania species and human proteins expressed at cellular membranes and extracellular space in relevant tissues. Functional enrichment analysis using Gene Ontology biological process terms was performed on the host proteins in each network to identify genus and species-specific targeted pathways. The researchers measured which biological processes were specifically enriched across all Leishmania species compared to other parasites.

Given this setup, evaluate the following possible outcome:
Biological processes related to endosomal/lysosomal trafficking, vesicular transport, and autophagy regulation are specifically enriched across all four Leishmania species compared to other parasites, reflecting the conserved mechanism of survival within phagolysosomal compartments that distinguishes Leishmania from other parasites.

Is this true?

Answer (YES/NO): NO